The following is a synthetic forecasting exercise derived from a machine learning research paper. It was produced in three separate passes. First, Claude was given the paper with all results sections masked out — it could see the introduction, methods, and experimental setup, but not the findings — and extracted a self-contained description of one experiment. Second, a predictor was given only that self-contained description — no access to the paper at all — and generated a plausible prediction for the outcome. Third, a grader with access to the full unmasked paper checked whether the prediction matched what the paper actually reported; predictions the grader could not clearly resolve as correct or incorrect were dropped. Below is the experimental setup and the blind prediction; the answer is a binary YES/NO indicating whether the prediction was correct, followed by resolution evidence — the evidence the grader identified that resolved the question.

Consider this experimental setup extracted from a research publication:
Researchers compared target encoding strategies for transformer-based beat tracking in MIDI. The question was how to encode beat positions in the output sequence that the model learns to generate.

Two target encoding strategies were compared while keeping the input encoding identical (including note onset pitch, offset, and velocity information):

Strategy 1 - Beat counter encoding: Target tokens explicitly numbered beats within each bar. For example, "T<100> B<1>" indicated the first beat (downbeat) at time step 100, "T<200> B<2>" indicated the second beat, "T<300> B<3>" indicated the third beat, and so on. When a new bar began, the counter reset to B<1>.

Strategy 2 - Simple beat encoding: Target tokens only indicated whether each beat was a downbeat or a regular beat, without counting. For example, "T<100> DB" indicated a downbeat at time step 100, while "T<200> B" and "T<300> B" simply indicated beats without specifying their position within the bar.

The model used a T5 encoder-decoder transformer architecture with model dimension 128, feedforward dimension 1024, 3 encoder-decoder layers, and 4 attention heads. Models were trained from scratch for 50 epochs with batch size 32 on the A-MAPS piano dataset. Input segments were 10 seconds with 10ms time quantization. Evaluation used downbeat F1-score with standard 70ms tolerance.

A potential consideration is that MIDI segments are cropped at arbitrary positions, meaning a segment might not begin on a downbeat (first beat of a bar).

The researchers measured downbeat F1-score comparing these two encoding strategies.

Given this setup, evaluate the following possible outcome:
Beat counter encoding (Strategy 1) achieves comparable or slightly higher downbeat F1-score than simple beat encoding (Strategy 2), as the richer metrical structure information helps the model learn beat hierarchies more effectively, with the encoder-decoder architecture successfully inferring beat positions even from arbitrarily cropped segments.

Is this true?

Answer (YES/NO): NO